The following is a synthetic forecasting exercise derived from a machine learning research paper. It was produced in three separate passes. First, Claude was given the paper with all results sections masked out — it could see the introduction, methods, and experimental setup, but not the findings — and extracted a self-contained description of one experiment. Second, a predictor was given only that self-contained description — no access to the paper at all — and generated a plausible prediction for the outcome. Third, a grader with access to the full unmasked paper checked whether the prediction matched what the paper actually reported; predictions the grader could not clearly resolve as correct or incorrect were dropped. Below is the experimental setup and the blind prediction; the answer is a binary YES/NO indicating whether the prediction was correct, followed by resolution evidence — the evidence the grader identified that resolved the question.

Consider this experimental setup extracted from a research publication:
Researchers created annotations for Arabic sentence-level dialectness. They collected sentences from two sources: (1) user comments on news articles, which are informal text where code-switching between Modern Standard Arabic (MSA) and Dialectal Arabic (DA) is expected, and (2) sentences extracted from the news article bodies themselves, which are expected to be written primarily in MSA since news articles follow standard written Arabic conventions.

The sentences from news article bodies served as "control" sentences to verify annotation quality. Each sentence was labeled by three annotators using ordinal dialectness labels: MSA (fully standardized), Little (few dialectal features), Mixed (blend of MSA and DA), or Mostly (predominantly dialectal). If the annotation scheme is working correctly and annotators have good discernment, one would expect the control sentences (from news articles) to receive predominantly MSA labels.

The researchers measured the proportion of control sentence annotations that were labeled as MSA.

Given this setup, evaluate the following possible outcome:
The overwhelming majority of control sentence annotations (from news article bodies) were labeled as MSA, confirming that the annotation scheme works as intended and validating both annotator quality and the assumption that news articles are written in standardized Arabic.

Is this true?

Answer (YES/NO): YES